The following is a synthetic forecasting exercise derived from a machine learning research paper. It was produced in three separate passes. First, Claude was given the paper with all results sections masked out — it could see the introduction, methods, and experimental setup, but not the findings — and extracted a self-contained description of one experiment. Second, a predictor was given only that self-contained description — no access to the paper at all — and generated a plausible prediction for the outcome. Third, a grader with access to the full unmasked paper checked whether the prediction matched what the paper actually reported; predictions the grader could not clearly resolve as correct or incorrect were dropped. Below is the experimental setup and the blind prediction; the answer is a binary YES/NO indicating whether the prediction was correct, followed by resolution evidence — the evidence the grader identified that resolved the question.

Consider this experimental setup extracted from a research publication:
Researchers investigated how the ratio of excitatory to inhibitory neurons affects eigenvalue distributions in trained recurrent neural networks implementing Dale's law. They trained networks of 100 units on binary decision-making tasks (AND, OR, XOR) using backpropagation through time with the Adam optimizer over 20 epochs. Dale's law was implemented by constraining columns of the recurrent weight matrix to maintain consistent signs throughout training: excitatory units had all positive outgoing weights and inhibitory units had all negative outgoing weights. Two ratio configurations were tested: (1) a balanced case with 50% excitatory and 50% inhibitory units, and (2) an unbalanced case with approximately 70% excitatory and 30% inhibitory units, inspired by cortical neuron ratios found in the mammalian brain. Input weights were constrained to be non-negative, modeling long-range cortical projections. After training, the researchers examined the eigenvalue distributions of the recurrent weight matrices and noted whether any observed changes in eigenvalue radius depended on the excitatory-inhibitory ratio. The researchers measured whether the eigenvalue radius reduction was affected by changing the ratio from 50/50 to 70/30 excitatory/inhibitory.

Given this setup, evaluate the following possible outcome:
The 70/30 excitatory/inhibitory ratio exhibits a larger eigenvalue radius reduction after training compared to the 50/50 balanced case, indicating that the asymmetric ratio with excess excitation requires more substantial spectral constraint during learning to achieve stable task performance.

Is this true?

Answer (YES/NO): NO